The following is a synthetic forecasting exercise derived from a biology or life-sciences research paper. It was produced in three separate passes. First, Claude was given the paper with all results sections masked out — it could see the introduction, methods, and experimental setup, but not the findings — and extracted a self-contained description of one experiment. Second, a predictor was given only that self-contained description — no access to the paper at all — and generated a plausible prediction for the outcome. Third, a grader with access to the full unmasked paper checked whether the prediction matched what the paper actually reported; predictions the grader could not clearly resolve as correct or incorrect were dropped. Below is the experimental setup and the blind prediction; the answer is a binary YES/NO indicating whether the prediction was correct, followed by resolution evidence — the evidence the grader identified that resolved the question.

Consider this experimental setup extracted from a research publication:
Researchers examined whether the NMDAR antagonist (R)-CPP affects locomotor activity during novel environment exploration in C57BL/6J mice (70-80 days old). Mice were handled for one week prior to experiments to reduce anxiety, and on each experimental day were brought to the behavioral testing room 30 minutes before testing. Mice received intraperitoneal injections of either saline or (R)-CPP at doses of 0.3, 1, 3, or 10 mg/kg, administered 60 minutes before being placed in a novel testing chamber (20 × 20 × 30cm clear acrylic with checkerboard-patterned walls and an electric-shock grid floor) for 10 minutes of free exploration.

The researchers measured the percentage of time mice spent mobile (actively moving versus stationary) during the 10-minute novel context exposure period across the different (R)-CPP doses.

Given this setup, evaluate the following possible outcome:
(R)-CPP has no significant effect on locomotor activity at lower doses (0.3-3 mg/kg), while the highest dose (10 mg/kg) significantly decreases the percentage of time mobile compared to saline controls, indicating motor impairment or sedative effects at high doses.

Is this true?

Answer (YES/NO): NO